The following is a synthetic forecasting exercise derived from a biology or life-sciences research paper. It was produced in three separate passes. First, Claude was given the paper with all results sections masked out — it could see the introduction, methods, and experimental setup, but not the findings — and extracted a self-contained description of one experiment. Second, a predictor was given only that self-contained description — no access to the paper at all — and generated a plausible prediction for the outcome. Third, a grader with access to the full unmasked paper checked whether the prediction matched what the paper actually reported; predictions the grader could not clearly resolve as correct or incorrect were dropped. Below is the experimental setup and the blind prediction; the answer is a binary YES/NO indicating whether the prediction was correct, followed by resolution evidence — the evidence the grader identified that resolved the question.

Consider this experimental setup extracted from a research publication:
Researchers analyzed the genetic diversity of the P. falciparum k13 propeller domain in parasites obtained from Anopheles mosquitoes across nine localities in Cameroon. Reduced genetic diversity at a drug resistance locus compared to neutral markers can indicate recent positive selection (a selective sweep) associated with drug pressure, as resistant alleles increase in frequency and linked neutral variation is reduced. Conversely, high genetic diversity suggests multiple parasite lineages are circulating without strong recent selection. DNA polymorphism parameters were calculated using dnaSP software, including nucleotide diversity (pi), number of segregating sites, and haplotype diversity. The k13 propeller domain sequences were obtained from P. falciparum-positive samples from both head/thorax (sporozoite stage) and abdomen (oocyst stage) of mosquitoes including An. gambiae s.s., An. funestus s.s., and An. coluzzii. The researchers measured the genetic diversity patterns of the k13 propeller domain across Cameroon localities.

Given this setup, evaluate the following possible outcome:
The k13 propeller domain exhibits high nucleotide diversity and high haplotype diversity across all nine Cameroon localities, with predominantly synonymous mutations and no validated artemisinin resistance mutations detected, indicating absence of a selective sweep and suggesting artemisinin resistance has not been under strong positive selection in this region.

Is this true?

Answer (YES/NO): NO